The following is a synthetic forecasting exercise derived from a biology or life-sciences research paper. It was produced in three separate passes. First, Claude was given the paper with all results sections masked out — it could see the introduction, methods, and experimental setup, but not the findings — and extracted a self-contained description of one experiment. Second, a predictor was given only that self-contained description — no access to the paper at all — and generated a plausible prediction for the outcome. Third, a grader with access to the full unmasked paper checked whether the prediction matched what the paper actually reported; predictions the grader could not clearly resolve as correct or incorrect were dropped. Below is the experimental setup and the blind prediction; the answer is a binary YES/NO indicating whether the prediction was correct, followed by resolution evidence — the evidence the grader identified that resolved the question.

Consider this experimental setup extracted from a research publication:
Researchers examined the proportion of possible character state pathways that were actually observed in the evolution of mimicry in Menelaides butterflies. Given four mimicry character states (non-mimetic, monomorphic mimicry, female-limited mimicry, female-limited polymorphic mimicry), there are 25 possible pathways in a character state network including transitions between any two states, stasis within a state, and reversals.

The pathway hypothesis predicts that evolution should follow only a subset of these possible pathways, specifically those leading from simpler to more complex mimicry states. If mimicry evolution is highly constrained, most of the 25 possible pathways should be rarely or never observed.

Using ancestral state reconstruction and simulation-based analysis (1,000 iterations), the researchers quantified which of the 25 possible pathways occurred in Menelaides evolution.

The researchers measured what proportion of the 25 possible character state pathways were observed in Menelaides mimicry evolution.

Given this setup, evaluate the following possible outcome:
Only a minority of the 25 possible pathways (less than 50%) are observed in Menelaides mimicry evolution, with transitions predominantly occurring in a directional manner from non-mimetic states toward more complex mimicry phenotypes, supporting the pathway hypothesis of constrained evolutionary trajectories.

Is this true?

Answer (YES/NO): YES